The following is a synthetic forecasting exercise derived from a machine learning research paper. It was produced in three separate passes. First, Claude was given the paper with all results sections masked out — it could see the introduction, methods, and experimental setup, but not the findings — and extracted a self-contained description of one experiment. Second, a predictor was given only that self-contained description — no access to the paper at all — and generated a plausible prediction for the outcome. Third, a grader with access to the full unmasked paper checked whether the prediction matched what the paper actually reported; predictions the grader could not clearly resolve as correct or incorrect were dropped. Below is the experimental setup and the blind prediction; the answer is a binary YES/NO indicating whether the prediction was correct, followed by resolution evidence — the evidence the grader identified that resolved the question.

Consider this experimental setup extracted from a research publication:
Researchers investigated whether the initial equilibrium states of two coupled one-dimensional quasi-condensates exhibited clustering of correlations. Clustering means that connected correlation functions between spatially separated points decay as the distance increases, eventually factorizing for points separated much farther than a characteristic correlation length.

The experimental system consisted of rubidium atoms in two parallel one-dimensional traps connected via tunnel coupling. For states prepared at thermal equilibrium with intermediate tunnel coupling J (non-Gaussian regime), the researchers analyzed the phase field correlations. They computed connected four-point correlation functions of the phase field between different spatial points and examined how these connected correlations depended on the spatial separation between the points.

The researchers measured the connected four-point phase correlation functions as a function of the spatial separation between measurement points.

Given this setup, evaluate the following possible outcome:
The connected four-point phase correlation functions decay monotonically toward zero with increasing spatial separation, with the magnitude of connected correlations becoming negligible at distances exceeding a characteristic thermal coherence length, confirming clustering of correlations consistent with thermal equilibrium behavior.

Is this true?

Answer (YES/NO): NO